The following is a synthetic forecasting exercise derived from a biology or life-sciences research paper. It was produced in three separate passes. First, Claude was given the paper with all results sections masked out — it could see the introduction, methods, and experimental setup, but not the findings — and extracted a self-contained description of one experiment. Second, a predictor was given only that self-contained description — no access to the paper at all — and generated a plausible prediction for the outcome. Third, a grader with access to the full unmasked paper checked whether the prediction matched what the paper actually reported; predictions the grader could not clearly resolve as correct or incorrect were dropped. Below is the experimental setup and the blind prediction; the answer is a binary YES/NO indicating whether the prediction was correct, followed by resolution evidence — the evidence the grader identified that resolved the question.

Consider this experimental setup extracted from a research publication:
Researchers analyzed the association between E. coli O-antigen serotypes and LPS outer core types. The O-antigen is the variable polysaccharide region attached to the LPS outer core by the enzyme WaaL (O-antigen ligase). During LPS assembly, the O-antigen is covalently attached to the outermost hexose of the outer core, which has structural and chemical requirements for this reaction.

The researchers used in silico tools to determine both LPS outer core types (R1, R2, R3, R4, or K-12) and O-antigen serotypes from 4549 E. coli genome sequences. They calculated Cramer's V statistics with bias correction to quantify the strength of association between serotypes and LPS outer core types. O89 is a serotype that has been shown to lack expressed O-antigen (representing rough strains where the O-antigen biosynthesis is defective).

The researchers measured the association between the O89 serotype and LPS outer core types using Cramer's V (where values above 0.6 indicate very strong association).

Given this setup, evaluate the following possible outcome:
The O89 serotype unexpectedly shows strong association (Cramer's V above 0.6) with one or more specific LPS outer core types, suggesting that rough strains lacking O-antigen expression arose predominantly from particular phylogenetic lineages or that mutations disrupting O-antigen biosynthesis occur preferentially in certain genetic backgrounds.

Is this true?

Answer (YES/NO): YES